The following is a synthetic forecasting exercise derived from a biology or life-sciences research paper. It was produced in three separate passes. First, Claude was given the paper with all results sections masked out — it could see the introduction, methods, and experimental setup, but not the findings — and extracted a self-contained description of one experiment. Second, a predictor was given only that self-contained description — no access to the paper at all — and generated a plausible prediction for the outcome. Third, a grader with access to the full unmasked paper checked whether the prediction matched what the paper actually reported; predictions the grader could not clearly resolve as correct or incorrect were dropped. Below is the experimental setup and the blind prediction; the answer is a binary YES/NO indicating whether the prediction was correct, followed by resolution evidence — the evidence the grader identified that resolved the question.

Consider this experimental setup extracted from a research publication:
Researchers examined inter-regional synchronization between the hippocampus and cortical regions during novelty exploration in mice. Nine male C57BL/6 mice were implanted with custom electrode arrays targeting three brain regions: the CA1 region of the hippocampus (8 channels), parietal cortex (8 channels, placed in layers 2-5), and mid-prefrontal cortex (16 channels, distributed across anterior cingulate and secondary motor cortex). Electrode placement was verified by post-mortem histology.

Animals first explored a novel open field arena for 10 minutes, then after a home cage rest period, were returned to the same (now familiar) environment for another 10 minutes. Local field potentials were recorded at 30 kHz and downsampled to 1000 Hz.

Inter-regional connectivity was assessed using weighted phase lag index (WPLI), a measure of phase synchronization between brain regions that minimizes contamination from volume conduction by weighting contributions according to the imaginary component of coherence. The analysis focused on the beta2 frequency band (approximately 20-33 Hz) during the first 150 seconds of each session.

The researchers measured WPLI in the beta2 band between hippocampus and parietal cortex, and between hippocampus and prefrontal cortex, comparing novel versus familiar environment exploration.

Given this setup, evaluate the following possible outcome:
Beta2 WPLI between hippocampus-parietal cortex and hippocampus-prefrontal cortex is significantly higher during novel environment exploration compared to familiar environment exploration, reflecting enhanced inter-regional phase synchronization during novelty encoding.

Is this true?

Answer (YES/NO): NO